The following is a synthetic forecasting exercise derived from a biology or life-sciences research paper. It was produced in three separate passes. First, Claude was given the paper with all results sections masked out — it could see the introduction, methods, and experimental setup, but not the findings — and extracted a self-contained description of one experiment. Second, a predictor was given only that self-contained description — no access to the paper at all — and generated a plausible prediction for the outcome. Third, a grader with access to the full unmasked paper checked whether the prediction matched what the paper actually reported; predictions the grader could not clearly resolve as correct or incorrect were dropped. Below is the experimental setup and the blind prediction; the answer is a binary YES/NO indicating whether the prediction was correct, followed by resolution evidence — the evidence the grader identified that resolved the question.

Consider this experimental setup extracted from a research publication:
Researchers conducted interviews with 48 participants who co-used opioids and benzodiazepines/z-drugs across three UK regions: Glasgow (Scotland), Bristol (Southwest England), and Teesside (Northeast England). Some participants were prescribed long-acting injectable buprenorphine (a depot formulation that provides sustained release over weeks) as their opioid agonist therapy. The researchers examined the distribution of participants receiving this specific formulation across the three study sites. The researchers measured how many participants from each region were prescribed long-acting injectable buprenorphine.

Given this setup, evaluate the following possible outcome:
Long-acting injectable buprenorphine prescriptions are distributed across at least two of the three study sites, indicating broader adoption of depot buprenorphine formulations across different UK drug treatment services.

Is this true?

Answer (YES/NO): NO